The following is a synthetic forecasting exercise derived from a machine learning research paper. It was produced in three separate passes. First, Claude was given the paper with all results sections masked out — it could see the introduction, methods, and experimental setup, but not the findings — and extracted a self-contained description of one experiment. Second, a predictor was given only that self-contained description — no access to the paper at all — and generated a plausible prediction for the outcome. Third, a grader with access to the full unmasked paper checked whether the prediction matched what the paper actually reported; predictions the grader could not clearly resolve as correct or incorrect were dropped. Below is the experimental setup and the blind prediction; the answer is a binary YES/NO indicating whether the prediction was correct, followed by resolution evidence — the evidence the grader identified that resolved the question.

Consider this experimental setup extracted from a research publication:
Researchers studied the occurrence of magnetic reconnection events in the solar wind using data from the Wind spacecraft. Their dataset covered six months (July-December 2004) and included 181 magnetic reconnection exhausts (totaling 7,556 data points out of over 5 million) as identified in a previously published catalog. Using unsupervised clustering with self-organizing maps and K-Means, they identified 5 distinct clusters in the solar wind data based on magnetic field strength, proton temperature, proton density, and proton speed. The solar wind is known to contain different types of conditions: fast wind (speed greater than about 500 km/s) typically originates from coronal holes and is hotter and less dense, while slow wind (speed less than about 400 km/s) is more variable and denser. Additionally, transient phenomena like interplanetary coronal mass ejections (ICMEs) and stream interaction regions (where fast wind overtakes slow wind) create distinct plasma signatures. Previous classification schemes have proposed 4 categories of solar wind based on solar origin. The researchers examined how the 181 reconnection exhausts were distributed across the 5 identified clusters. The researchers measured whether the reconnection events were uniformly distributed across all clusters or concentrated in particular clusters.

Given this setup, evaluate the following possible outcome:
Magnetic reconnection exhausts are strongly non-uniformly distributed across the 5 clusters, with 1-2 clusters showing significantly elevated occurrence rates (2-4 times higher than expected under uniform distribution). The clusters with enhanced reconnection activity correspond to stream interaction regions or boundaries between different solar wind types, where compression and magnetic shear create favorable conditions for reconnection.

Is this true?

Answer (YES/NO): NO